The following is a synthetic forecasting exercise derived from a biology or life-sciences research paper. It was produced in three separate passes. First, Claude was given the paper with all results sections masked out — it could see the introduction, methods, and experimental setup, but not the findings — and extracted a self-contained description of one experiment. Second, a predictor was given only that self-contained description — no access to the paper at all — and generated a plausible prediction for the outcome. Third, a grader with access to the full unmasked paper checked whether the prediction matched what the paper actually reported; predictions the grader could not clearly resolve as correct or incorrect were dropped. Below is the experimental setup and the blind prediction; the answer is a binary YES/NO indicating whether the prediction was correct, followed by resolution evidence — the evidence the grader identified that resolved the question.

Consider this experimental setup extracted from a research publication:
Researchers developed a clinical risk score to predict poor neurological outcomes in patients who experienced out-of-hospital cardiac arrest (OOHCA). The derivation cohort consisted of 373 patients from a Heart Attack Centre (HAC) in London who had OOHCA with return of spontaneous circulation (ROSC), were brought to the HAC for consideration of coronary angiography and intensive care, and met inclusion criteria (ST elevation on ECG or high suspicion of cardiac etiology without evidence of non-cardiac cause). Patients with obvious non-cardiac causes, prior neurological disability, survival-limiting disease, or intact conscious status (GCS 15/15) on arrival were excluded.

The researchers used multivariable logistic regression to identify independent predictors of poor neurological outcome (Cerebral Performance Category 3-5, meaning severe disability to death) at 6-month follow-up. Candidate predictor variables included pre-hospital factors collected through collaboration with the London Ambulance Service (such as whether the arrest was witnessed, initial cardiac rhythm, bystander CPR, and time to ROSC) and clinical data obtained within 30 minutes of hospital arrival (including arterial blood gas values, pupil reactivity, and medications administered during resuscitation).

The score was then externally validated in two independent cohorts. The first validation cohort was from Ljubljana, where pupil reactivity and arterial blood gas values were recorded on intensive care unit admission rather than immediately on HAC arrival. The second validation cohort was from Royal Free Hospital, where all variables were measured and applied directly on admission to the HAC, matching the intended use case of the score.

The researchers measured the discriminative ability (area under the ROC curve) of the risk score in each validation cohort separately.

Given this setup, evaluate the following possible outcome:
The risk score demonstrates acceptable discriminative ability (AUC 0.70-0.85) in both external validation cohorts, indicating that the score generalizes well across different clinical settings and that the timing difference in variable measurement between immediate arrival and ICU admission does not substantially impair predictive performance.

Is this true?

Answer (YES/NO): NO